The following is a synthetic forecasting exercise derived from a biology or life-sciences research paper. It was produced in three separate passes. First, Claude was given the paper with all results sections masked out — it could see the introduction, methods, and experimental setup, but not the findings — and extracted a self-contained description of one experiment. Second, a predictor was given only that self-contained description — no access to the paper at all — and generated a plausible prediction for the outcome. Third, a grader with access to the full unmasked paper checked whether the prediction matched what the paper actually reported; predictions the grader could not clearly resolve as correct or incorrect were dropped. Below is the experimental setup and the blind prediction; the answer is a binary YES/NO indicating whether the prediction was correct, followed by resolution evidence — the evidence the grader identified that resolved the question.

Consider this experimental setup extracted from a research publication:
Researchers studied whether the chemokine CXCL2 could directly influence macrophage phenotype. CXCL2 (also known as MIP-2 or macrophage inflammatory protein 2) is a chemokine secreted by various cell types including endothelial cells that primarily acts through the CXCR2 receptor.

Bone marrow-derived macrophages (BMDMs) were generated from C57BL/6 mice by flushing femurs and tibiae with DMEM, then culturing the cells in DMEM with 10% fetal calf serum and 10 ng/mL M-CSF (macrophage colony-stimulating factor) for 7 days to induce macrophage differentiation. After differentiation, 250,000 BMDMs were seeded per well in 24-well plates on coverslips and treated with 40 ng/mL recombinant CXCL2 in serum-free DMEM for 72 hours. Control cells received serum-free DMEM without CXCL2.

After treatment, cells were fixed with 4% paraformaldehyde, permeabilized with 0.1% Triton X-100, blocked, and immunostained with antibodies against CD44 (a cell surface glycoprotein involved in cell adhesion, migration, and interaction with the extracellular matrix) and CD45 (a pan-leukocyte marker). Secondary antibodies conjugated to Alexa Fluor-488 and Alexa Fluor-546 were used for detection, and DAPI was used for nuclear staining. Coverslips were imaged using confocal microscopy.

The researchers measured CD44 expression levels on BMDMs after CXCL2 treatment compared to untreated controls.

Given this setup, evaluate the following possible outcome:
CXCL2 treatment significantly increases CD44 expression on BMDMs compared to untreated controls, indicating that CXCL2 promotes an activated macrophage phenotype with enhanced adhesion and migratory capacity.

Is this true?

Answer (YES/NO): YES